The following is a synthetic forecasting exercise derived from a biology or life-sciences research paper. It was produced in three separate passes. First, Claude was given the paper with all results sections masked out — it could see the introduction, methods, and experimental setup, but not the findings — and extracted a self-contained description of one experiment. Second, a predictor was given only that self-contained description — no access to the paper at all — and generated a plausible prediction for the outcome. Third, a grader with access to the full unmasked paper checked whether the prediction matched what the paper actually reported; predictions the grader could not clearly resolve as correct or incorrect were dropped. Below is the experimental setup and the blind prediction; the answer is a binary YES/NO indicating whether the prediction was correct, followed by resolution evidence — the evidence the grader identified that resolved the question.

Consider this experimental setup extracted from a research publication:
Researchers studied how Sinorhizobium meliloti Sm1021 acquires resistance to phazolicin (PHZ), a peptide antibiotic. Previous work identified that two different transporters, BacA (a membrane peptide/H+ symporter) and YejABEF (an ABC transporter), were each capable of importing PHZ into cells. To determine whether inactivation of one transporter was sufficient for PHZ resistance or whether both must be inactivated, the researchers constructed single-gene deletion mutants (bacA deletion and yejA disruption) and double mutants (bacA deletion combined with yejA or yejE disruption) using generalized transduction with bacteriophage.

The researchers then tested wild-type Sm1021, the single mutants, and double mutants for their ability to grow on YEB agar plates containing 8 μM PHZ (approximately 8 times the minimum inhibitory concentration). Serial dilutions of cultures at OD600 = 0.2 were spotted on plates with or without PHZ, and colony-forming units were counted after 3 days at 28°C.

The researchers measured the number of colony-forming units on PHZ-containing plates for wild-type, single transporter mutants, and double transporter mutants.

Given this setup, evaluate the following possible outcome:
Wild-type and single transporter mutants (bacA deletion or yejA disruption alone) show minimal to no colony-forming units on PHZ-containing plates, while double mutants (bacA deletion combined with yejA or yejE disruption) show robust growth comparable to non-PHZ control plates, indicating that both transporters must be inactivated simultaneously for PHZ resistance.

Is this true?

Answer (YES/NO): NO